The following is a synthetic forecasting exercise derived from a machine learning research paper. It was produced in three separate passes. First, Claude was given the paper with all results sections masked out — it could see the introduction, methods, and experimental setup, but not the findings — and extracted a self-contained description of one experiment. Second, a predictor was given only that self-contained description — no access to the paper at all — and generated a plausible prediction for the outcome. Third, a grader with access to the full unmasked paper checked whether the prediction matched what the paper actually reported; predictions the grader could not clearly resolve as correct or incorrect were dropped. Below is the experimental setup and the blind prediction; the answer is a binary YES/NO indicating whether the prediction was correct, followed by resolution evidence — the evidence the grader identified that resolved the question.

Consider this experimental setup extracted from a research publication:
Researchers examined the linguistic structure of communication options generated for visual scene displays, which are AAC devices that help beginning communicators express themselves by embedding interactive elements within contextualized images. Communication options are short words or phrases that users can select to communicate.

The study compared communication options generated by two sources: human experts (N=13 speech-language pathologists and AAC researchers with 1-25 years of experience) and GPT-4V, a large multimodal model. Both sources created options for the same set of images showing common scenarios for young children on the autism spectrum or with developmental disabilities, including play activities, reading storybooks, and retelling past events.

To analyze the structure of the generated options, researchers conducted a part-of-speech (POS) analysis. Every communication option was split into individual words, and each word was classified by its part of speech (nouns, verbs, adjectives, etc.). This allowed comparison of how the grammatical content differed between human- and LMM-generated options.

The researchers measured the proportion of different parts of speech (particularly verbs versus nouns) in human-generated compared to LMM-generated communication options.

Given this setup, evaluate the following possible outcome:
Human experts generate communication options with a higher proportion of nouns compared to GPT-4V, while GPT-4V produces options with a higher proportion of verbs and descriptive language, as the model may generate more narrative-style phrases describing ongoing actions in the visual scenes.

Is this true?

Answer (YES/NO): YES